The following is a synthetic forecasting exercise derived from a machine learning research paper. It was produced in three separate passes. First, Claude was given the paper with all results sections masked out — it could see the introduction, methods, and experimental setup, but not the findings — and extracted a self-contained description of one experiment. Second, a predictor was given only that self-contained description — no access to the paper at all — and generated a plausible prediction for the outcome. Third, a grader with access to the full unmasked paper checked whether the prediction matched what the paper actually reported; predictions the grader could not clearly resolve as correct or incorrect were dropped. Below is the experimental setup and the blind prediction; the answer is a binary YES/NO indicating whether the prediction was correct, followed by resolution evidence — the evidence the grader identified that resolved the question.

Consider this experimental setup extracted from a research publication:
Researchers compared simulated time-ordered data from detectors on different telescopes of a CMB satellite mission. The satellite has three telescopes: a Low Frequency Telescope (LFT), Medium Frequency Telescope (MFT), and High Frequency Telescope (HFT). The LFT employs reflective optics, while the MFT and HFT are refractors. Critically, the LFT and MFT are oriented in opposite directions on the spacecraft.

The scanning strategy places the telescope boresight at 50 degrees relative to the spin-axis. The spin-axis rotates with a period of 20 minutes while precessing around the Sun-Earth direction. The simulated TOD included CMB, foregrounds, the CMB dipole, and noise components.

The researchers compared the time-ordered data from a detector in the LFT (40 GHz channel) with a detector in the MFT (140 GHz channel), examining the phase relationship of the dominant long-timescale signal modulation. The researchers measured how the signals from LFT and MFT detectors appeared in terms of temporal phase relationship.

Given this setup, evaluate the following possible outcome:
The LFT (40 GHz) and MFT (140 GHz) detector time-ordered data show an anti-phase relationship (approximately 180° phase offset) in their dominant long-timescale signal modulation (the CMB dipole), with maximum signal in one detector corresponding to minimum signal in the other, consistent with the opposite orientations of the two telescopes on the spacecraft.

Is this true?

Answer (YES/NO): YES